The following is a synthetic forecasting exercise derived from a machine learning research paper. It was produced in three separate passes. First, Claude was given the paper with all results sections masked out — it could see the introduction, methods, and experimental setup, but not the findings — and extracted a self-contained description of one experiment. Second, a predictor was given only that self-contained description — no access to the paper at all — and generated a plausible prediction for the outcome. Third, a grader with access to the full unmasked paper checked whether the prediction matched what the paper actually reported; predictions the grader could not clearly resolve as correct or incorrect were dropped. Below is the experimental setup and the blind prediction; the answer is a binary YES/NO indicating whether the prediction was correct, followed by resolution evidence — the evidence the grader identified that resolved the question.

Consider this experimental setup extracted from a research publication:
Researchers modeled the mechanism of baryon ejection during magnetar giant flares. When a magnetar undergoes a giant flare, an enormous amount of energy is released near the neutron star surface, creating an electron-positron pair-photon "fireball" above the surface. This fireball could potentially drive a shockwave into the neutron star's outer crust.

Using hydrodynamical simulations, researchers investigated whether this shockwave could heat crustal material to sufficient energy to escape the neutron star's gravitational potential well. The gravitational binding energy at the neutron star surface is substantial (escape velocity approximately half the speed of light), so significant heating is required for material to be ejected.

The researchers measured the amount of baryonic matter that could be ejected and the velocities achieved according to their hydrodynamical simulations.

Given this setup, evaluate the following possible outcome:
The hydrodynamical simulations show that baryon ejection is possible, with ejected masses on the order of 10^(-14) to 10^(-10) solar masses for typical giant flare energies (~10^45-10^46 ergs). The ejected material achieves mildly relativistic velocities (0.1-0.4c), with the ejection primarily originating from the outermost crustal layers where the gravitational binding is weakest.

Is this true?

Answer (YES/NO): NO